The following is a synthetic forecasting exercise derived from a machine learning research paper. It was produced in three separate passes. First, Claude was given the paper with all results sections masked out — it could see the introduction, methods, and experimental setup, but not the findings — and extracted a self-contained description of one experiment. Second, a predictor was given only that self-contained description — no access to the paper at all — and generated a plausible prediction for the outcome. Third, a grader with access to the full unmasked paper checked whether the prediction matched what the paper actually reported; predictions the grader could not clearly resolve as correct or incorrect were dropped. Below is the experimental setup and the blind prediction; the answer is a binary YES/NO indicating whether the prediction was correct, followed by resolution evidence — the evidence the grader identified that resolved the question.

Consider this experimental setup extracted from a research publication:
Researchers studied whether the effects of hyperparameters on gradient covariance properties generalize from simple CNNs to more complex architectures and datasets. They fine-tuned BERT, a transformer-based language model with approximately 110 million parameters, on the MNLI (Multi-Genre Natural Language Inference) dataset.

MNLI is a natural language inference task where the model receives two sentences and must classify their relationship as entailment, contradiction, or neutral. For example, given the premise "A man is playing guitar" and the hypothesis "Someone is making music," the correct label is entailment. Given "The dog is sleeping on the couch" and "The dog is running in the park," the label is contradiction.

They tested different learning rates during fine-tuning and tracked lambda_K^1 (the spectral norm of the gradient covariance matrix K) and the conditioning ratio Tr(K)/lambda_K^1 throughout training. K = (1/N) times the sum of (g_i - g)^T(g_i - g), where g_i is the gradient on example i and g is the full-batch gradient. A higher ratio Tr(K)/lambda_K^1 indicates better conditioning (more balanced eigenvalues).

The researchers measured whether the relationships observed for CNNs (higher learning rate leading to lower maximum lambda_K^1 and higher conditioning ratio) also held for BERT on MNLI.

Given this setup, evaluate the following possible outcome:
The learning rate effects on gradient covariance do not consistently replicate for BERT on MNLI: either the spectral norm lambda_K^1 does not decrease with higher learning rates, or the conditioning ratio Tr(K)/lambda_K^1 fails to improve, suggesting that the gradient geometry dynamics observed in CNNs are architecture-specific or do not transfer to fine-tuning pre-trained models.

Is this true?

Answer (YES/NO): NO